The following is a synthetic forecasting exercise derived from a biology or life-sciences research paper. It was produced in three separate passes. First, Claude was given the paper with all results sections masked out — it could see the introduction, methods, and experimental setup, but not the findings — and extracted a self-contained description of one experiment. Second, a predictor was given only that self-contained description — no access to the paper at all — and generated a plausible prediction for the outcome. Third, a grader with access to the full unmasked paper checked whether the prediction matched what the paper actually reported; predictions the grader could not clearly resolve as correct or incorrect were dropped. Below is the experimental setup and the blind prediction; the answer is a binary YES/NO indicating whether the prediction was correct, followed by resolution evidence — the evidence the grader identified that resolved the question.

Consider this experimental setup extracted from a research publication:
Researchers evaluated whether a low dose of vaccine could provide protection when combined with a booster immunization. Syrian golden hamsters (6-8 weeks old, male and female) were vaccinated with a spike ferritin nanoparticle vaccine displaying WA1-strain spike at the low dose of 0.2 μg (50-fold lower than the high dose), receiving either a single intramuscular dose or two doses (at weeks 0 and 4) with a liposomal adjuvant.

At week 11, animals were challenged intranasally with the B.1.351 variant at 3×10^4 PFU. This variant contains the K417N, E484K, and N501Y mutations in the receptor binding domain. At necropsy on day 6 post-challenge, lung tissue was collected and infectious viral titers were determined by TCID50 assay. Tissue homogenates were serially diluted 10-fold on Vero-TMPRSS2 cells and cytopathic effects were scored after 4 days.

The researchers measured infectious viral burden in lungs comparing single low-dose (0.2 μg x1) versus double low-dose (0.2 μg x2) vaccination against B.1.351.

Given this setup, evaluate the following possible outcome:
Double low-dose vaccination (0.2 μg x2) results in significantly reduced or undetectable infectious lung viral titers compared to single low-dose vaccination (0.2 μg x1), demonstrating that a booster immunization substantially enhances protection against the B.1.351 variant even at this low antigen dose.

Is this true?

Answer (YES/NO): NO